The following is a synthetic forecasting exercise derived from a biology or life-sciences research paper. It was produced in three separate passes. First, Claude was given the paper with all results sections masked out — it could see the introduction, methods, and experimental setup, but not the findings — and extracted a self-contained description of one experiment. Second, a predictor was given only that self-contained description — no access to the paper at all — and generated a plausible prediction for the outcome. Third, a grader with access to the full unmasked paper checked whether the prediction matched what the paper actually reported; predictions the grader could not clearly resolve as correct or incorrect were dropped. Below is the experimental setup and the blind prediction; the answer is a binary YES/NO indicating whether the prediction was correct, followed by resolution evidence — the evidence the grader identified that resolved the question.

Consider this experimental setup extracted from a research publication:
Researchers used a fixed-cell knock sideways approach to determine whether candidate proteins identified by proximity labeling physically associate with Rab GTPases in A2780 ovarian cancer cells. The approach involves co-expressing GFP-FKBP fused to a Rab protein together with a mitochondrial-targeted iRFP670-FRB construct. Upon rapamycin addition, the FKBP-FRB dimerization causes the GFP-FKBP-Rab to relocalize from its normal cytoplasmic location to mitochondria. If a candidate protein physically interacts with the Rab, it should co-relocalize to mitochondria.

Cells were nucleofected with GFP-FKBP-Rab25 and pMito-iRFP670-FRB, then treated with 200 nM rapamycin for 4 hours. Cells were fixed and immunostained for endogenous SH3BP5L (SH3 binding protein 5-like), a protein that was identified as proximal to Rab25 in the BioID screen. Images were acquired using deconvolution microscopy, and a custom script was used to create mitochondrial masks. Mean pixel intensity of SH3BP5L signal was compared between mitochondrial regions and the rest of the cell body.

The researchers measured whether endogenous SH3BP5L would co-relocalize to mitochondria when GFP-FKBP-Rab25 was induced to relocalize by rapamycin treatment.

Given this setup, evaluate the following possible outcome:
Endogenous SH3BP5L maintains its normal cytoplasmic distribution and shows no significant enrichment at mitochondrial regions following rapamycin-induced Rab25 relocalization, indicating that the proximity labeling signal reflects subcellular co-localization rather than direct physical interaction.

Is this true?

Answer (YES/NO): NO